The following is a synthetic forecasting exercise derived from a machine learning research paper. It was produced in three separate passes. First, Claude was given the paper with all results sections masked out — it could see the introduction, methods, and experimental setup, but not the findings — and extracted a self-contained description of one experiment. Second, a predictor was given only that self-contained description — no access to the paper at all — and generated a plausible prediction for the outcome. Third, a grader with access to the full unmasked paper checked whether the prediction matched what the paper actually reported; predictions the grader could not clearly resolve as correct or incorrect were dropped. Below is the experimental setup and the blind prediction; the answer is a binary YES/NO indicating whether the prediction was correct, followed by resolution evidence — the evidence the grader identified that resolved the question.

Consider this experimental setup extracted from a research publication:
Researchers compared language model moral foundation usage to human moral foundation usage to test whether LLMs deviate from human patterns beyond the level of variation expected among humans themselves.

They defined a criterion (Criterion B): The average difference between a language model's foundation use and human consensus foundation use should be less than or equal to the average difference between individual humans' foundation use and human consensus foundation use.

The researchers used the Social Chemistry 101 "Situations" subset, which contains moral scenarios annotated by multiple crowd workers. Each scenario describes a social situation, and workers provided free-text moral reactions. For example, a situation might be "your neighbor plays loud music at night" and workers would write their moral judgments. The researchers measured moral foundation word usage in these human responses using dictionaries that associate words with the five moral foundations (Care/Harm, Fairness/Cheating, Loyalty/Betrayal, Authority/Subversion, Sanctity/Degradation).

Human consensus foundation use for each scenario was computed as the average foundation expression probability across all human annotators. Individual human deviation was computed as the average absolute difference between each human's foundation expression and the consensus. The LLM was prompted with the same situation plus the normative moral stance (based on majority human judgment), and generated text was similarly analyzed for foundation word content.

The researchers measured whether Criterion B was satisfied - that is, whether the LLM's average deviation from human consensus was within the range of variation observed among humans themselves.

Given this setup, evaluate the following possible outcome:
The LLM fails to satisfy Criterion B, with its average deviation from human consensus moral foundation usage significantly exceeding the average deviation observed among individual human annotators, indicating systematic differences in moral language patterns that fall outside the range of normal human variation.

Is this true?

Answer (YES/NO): YES